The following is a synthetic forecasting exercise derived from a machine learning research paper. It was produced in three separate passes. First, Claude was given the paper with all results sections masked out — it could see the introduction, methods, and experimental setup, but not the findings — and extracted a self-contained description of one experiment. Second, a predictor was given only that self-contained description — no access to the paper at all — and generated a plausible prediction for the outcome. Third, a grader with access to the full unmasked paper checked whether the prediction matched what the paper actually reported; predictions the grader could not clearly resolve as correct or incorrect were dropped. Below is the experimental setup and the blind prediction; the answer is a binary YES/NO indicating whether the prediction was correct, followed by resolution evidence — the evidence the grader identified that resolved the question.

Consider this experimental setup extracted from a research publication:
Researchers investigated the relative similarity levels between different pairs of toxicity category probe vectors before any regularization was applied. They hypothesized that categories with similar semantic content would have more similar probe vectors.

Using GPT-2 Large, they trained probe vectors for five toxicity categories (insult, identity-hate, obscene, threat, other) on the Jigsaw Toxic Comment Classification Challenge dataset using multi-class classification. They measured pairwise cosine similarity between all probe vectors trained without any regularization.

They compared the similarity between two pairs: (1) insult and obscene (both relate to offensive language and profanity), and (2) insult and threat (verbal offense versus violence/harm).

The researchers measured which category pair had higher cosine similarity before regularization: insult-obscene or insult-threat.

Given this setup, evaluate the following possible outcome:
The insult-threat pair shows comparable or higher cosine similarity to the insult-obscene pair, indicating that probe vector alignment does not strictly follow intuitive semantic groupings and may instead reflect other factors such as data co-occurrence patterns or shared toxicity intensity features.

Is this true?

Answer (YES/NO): NO